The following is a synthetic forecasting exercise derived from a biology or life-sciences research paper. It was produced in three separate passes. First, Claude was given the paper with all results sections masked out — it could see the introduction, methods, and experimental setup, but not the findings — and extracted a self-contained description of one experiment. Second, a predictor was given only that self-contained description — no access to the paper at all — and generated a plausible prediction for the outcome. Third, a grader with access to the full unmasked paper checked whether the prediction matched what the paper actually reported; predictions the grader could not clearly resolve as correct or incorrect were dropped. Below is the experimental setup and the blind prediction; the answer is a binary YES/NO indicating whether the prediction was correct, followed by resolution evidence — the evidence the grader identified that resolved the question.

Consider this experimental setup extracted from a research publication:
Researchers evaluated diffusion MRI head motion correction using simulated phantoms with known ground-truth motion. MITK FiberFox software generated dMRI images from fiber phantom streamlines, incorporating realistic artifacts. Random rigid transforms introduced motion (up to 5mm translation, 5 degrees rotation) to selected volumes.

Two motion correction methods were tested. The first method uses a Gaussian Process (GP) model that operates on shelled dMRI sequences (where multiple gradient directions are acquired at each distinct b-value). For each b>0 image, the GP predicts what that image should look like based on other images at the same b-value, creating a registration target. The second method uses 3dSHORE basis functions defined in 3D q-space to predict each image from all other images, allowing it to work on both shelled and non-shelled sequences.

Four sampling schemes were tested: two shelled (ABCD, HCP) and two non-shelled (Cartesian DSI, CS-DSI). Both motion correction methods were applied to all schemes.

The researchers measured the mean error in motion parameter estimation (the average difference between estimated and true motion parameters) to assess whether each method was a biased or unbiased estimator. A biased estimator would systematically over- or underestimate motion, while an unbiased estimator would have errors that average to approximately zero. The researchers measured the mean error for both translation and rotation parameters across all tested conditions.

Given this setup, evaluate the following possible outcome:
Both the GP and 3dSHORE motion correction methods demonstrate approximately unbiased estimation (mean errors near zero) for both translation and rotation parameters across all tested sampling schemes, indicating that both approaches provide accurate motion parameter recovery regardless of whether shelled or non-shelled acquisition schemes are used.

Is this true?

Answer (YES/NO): NO